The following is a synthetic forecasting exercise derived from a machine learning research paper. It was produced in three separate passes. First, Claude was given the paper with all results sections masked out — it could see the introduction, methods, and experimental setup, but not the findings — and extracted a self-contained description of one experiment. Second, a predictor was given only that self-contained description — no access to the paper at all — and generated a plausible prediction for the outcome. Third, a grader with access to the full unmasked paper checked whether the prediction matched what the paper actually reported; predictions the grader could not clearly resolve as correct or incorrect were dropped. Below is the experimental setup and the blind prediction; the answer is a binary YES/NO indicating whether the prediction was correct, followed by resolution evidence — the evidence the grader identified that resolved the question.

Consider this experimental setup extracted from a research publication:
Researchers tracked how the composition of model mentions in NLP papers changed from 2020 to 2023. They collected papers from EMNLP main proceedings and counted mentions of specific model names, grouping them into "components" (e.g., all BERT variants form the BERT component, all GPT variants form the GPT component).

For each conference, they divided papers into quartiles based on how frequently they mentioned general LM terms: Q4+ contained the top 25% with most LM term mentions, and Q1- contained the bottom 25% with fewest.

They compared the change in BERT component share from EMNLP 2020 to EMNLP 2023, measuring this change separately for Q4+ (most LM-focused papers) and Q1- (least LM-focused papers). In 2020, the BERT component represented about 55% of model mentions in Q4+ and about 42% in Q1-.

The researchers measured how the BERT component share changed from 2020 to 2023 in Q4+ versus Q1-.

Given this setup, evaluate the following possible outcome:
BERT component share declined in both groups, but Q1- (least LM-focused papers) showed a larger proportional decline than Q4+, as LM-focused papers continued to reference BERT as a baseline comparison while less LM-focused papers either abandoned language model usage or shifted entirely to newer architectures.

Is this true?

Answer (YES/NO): NO